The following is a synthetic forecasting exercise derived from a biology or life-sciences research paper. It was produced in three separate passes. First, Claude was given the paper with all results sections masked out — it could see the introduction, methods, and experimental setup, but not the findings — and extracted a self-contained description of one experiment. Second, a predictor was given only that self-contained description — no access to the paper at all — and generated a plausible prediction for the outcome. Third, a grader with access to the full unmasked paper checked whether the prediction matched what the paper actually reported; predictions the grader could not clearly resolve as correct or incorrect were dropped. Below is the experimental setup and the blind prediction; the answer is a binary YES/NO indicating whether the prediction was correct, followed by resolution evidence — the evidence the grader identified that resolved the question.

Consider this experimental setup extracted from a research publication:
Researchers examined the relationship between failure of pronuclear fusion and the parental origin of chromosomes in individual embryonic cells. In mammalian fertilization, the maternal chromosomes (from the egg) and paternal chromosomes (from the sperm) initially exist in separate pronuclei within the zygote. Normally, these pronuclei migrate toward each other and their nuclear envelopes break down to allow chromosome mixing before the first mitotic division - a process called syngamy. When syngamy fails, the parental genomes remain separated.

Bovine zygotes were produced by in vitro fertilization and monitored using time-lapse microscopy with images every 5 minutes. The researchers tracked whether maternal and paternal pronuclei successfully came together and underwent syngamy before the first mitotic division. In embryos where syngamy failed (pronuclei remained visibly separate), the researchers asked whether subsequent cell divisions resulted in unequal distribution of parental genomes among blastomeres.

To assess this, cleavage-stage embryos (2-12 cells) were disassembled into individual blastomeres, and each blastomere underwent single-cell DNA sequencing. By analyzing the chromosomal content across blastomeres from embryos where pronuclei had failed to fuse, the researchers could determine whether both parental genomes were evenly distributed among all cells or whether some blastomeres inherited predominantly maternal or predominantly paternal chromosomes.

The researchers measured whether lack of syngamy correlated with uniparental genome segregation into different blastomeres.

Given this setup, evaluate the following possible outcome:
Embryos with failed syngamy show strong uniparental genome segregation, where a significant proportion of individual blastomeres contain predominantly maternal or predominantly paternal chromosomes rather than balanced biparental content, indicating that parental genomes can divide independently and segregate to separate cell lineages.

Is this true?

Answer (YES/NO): YES